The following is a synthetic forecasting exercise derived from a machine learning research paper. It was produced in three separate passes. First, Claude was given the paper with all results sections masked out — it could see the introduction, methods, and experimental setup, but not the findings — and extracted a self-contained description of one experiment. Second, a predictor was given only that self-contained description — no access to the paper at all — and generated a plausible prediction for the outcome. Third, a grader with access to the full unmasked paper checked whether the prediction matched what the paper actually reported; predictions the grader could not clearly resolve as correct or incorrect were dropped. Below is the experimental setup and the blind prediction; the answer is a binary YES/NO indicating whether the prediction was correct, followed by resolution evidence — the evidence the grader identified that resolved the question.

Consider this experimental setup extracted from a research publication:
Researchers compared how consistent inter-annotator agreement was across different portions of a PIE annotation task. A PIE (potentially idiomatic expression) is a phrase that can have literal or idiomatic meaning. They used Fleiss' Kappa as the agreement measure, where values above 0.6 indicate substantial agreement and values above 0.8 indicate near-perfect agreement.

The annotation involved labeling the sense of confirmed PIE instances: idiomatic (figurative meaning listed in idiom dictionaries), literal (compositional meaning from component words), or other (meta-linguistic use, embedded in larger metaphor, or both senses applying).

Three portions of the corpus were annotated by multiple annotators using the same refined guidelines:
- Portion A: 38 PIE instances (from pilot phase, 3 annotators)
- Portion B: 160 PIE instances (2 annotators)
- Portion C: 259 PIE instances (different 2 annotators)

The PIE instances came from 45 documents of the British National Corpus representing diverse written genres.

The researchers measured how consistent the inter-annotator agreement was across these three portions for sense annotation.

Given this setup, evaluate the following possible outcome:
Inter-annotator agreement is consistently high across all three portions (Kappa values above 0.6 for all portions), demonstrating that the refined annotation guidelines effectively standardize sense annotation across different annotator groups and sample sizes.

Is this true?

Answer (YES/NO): NO